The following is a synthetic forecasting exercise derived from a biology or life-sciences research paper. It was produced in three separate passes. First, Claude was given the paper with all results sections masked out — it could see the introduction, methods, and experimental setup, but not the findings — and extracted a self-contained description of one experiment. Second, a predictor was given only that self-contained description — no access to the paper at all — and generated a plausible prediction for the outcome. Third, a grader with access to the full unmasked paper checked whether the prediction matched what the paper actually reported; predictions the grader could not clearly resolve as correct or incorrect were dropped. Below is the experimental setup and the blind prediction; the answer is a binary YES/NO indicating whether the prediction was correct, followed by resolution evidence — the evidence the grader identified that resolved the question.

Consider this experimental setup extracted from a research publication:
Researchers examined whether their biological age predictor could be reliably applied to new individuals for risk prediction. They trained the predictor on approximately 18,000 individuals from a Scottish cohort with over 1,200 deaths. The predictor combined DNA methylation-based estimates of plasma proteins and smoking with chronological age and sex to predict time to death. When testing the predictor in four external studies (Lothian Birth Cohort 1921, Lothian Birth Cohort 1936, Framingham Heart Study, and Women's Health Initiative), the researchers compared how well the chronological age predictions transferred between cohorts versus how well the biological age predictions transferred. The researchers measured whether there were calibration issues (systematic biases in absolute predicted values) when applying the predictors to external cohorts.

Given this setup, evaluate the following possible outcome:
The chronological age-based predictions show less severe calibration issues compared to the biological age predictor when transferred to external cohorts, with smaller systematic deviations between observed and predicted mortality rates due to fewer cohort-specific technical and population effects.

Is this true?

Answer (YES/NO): NO